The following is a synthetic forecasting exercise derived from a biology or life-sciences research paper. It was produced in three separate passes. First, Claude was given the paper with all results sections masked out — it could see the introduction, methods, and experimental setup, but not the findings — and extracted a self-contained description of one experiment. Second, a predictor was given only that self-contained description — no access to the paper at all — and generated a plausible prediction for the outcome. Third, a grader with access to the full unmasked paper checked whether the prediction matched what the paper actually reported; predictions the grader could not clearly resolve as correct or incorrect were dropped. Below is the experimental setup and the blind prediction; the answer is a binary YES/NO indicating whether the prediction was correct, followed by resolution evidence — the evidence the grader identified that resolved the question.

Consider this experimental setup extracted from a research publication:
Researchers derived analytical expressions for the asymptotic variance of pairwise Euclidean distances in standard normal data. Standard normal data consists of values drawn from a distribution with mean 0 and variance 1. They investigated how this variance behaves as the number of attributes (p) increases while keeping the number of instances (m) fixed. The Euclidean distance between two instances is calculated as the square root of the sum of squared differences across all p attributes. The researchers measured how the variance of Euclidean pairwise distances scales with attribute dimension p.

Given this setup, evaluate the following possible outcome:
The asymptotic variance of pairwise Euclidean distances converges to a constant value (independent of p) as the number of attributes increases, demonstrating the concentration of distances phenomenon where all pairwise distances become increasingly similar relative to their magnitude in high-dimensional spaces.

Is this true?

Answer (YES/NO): YES